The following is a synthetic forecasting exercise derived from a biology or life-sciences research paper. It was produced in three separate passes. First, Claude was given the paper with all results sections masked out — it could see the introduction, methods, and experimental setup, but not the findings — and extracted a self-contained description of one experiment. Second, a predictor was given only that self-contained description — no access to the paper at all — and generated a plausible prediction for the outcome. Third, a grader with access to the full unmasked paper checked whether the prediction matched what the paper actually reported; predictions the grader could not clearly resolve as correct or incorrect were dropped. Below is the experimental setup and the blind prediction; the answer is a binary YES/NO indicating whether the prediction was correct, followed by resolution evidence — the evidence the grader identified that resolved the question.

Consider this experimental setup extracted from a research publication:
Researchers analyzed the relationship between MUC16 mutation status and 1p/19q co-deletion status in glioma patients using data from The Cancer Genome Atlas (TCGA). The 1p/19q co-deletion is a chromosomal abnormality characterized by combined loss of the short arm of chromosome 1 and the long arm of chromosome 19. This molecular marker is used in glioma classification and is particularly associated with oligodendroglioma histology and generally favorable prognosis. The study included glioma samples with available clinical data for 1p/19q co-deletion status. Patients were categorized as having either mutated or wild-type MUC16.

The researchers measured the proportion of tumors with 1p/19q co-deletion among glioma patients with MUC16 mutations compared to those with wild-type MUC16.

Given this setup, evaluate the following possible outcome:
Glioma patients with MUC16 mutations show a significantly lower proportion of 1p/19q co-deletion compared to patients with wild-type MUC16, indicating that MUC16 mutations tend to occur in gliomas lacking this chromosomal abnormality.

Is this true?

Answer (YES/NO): NO